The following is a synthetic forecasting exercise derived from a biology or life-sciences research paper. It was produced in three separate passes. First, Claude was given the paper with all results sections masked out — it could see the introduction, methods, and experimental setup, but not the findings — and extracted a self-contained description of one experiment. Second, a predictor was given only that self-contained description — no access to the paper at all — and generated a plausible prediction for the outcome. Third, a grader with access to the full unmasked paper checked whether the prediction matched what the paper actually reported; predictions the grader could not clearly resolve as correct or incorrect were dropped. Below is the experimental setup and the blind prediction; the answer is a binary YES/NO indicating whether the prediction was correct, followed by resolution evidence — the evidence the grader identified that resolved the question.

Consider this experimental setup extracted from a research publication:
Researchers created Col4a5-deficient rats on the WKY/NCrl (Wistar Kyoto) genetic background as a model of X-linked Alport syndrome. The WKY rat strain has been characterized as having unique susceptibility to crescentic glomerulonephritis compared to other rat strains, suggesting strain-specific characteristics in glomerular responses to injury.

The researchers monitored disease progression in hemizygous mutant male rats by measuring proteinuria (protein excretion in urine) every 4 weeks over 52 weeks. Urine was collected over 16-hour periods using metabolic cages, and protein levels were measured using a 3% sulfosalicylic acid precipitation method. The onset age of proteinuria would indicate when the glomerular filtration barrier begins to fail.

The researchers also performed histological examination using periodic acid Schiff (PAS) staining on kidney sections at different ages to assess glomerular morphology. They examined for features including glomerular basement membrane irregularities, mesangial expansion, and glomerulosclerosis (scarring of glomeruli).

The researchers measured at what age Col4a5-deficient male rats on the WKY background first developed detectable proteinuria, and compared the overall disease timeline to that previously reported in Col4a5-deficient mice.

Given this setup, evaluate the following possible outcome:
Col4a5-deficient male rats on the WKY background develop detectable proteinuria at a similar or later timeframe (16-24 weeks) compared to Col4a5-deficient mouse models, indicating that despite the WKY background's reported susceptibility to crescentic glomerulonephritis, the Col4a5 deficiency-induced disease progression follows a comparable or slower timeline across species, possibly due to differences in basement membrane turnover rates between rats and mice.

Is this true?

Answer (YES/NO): NO